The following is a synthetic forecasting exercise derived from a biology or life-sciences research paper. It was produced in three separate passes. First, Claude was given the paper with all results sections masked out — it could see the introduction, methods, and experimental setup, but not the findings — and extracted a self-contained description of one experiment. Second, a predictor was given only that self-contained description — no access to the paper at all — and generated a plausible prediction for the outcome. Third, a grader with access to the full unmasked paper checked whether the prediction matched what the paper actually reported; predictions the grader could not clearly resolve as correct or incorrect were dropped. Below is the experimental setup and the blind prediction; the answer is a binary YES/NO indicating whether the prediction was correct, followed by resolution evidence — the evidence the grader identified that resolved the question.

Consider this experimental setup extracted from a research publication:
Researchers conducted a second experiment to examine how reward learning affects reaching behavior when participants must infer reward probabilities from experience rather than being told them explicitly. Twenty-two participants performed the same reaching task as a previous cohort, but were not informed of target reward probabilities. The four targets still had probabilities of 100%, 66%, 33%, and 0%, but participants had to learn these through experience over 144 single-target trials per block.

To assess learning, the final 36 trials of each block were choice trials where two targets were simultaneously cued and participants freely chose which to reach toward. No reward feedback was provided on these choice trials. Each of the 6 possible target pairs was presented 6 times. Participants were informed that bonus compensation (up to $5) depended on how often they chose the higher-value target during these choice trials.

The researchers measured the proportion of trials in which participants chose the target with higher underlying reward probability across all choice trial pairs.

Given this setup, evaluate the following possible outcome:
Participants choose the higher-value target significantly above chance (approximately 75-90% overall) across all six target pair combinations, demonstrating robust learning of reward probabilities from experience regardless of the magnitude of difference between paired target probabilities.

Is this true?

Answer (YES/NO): NO